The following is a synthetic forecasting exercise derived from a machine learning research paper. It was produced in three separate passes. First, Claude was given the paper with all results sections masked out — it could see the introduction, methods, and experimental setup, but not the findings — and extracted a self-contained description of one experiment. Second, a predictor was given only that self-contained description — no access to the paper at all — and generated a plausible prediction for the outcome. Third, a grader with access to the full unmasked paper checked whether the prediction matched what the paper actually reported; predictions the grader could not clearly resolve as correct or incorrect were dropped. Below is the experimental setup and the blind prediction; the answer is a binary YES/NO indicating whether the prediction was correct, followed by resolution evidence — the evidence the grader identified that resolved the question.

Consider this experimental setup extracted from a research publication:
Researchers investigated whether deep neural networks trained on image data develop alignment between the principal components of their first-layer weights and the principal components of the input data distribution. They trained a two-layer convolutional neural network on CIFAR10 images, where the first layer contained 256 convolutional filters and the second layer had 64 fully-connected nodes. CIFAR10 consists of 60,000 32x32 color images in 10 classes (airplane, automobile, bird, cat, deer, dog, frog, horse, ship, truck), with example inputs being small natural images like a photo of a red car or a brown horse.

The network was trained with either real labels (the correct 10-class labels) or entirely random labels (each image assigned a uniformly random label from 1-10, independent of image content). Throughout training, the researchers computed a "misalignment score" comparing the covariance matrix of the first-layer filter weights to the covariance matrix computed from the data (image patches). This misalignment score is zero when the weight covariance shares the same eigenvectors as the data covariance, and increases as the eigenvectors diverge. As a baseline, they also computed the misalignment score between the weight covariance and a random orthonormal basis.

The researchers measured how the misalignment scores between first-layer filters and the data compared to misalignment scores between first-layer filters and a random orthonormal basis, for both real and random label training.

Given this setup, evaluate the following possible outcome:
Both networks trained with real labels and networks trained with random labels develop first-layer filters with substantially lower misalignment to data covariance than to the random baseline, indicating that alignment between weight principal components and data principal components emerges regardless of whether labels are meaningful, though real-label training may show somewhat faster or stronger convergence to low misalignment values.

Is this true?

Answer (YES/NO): YES